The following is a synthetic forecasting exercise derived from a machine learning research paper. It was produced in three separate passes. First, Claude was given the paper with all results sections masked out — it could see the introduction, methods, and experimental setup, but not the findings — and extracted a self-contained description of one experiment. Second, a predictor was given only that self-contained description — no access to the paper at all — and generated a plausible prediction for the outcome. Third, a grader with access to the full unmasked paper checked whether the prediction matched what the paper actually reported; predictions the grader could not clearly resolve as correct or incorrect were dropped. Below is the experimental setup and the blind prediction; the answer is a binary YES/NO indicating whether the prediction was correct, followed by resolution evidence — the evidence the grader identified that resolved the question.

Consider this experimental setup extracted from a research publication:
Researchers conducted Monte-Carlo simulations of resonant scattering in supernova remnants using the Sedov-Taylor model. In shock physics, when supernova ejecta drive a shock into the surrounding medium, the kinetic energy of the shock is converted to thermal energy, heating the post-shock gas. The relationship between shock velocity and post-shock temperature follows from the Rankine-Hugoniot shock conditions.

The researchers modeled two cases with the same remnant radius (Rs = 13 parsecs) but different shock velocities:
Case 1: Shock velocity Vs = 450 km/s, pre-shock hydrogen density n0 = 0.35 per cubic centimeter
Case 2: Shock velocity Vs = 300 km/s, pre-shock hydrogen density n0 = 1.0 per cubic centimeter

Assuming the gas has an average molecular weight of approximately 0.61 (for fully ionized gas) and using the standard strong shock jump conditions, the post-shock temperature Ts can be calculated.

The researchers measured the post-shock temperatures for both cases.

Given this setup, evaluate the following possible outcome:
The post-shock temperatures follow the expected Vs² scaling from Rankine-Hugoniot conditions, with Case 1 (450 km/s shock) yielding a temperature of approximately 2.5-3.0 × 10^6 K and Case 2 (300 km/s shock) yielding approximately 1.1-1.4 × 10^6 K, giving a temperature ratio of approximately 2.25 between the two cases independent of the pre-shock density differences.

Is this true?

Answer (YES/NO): YES